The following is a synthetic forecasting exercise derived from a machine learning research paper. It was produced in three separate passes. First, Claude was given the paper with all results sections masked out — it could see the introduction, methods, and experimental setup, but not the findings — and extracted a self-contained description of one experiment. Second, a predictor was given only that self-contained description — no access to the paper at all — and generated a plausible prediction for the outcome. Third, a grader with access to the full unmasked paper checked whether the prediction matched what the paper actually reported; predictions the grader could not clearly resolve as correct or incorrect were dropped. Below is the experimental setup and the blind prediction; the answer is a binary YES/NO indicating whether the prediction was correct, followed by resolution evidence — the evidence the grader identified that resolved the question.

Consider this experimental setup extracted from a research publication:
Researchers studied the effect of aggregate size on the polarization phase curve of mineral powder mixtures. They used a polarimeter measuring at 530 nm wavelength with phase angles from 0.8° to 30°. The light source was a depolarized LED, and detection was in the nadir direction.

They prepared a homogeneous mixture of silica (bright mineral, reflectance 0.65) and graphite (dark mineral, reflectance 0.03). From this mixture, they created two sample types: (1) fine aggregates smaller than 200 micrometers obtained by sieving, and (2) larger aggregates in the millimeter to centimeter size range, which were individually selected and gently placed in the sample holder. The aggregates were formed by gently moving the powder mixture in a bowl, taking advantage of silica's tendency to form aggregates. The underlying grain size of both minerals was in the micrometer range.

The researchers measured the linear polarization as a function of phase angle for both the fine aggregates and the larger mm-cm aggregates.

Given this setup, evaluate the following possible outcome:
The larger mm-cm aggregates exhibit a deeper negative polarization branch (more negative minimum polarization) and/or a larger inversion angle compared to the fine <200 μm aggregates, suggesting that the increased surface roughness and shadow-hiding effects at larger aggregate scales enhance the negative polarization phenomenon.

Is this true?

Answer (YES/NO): NO